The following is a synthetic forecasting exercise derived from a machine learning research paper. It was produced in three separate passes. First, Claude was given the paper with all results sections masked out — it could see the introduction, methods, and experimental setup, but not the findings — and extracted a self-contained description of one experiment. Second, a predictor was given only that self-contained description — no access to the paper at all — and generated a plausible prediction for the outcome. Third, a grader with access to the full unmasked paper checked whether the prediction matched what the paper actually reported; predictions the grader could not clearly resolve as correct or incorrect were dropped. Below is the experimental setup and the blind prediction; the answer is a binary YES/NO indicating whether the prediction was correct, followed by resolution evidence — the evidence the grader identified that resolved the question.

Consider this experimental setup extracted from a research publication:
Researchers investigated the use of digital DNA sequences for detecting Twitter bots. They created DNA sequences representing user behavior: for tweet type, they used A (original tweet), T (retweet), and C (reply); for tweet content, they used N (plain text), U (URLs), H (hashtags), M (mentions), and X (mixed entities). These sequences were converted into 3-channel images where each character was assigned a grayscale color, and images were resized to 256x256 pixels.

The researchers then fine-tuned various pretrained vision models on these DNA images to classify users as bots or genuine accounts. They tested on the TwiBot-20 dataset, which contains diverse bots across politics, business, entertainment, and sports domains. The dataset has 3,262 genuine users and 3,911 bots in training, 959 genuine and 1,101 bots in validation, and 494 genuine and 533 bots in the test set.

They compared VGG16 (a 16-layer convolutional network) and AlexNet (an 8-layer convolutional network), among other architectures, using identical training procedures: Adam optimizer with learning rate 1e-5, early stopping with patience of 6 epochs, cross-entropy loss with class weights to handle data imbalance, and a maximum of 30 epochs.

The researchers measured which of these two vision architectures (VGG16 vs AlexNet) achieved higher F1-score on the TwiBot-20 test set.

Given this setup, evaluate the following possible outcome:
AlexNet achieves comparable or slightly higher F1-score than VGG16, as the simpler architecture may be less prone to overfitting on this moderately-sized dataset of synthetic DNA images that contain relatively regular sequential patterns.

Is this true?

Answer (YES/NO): YES